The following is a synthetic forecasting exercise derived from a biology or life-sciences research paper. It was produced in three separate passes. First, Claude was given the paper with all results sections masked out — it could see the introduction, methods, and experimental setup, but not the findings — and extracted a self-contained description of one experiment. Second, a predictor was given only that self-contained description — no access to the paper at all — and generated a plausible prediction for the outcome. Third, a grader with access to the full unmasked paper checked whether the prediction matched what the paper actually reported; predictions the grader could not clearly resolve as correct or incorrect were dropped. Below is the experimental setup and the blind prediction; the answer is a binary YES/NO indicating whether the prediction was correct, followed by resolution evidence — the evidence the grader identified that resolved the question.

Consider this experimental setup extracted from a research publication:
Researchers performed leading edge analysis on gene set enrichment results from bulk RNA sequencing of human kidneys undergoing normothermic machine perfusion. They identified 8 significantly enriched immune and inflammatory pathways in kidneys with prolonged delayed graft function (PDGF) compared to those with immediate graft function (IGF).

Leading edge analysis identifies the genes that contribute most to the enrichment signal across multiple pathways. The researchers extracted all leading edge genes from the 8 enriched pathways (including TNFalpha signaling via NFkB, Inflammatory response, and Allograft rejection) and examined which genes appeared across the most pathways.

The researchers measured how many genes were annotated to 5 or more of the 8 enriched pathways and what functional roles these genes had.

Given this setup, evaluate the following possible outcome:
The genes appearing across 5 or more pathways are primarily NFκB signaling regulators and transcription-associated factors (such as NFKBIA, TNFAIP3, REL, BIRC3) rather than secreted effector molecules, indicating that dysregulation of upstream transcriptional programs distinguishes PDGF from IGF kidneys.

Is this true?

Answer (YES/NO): NO